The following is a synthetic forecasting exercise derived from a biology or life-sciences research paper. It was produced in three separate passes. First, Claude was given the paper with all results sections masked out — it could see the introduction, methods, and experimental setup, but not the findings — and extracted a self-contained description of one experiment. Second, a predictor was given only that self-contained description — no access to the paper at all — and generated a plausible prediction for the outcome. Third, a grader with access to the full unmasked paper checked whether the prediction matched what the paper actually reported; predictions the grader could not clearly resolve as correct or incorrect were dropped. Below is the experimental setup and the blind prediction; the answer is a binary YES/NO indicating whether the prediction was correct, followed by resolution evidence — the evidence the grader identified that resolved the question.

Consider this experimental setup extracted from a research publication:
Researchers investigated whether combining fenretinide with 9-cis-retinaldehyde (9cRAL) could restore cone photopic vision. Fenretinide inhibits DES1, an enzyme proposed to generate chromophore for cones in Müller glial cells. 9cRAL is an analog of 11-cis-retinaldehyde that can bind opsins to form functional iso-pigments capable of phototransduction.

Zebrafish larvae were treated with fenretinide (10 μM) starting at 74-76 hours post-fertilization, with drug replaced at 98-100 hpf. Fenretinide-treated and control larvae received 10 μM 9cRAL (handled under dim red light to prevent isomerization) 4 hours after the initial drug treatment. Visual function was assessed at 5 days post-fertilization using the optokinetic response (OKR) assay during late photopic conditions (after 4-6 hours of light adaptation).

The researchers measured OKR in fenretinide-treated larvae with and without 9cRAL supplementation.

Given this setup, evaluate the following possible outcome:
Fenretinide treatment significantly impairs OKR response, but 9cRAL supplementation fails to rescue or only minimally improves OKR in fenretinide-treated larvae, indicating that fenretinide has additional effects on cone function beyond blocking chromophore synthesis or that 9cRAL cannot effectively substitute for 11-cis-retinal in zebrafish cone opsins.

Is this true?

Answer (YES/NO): NO